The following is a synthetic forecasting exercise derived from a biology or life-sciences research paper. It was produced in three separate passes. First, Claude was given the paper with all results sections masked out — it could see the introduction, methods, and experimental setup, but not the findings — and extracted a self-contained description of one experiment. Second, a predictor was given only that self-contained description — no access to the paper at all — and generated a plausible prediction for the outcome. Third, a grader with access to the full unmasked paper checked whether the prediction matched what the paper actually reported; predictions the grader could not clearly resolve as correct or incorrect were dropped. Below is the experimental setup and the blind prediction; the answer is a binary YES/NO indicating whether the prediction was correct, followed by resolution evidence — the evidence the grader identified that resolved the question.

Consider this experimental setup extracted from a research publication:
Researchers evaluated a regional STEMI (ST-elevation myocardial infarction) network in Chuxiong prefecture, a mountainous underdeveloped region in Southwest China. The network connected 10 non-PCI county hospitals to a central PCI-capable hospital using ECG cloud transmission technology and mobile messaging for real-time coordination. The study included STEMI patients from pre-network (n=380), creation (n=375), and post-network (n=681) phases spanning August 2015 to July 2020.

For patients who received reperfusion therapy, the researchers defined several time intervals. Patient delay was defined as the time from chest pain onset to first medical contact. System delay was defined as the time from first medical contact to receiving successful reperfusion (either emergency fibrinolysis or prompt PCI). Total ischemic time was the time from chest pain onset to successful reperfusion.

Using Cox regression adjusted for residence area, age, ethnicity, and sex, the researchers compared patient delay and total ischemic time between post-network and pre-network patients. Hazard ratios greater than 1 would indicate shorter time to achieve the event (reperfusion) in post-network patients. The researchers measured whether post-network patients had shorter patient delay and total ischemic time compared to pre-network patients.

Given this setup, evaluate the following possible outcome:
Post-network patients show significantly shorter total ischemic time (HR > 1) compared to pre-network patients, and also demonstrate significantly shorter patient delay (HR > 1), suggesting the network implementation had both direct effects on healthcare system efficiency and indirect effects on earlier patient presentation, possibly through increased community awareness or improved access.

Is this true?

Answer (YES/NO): YES